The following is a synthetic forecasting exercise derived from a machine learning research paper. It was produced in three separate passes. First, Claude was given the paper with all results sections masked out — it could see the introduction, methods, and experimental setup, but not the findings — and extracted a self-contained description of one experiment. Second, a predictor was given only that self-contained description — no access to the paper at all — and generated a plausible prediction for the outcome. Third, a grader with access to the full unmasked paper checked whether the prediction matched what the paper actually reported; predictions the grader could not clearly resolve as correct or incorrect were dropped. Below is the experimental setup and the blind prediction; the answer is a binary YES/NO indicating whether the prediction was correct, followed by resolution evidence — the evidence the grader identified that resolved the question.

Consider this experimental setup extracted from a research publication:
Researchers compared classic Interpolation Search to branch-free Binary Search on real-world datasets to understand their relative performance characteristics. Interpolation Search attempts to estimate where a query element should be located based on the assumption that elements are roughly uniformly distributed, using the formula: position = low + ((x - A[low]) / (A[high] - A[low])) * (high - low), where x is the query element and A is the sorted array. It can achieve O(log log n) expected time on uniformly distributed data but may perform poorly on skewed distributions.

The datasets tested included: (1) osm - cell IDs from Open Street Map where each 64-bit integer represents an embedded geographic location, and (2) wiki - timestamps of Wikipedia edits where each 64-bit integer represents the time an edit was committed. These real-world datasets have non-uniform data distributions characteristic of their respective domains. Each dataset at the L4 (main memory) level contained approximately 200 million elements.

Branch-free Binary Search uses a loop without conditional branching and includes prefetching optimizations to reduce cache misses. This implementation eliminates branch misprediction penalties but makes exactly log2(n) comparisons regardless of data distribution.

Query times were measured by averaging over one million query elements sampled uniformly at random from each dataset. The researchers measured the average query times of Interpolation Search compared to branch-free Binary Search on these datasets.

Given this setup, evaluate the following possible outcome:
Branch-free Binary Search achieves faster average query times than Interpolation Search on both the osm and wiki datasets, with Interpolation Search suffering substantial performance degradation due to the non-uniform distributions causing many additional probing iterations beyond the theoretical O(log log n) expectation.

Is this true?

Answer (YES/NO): YES